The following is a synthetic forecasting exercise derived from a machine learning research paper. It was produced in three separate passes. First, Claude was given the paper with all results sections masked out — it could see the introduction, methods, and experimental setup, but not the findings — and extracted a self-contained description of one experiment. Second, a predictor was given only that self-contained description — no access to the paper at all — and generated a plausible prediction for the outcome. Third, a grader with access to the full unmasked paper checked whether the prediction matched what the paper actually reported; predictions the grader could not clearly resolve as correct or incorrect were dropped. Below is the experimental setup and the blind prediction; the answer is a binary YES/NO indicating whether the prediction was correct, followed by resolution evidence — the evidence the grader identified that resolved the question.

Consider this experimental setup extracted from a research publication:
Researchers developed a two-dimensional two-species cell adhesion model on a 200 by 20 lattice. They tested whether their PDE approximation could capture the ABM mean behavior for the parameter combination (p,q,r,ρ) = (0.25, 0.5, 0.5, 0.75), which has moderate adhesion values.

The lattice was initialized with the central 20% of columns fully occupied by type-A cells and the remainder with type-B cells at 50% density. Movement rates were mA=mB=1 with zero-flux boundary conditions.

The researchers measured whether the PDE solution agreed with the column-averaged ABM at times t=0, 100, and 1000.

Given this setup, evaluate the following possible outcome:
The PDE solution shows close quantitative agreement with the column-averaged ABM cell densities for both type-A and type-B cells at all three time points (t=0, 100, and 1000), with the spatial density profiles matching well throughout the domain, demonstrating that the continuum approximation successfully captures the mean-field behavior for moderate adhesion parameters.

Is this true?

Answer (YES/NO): YES